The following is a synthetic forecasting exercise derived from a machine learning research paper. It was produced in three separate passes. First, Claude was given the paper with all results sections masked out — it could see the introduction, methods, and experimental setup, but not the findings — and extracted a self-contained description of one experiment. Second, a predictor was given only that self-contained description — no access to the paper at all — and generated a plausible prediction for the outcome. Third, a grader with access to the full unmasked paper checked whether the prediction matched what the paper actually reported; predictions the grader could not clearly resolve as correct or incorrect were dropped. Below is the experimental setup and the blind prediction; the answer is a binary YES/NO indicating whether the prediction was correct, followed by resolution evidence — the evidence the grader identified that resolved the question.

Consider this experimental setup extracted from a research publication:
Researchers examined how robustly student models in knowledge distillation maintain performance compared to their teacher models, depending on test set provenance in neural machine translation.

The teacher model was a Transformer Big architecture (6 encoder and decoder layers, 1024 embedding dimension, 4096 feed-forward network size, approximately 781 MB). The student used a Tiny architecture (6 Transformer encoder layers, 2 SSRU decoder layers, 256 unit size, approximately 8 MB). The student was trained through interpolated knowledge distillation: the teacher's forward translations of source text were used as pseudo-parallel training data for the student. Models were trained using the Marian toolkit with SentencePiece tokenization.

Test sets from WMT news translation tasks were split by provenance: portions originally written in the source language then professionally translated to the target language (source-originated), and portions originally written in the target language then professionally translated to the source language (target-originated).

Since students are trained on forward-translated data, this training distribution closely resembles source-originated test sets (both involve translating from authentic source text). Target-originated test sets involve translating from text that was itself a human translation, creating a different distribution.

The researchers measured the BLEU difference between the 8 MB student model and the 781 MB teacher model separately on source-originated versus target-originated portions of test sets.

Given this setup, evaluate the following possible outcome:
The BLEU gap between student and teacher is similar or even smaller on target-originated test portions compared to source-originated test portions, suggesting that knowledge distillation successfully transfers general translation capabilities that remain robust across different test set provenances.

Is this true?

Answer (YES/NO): NO